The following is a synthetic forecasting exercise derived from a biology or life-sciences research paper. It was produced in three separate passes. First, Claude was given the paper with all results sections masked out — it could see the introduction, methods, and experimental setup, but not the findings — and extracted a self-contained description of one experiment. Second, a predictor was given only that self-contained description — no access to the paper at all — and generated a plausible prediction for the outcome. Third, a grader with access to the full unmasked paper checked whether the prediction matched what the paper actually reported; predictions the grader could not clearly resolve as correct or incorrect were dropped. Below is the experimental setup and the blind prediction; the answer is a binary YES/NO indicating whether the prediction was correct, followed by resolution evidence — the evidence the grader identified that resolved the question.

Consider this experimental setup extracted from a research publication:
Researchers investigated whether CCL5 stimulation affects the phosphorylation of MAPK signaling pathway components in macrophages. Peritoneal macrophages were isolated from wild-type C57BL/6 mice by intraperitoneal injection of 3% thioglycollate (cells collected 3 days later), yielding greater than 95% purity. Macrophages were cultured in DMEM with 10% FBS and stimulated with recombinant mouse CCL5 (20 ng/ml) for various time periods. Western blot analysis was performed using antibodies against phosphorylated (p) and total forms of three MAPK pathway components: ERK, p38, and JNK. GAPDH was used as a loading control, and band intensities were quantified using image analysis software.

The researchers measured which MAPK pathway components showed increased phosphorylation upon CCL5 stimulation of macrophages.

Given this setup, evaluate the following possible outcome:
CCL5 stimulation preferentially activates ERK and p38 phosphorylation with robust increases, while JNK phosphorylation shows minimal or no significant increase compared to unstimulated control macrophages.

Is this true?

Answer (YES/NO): NO